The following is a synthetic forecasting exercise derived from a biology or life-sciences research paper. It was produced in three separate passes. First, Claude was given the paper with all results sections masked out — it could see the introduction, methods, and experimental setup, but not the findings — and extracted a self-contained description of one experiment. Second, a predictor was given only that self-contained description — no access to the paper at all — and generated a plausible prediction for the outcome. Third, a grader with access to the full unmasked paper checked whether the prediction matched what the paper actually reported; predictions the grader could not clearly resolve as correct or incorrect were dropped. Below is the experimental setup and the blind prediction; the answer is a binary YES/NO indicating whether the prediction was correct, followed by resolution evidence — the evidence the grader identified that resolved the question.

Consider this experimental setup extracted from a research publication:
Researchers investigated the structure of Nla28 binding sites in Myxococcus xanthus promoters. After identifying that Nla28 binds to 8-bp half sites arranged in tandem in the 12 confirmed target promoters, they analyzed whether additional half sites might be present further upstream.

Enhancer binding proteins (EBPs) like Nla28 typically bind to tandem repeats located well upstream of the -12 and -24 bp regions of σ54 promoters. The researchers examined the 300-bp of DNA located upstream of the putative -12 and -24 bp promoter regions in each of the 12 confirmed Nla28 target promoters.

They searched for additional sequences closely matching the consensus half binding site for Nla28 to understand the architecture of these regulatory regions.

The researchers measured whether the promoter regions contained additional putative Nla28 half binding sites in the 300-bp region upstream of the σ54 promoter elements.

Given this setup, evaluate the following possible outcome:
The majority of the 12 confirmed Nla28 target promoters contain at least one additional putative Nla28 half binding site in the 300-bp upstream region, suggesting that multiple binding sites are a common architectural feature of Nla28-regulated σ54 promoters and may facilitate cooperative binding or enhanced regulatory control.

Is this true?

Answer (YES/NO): YES